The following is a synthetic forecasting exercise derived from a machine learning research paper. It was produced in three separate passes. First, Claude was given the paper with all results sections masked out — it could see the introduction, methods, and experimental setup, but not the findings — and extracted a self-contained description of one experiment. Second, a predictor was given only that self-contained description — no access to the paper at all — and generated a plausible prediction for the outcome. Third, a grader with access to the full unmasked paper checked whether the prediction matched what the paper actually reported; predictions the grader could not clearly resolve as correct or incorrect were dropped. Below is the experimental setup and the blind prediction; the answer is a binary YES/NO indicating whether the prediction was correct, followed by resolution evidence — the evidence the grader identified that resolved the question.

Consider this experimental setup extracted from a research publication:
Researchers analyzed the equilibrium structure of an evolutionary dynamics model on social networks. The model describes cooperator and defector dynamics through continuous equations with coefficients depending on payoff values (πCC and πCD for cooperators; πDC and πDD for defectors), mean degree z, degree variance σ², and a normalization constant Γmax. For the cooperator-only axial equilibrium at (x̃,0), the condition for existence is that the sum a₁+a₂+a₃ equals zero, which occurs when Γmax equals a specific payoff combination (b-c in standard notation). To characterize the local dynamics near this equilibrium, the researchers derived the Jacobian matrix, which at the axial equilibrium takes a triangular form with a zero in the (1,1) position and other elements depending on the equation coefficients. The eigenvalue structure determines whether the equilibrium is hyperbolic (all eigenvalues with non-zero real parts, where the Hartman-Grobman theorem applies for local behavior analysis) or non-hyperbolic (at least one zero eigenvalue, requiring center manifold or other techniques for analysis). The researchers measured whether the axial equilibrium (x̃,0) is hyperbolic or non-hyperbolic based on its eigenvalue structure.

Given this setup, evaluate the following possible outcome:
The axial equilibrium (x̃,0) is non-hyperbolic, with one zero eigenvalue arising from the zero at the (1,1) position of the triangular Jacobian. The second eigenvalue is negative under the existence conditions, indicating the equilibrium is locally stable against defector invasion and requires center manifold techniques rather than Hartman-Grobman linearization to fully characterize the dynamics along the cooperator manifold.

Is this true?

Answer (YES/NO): YES